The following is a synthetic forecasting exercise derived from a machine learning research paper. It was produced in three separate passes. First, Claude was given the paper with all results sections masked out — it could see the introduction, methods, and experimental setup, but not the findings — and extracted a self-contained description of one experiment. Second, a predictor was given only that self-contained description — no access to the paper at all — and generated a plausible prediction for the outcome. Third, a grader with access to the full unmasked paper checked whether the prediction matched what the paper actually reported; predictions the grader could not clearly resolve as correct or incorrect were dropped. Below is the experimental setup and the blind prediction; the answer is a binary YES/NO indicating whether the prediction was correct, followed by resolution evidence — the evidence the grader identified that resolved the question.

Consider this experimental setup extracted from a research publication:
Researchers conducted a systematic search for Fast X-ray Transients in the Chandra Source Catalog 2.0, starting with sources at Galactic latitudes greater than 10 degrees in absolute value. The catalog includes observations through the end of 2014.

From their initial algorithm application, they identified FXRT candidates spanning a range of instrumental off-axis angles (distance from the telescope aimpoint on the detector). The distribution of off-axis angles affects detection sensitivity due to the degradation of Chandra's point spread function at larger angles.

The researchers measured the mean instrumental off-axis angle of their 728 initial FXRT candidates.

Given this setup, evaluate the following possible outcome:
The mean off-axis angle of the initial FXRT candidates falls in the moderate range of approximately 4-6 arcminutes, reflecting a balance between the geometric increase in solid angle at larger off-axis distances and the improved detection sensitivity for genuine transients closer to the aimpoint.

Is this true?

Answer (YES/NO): YES